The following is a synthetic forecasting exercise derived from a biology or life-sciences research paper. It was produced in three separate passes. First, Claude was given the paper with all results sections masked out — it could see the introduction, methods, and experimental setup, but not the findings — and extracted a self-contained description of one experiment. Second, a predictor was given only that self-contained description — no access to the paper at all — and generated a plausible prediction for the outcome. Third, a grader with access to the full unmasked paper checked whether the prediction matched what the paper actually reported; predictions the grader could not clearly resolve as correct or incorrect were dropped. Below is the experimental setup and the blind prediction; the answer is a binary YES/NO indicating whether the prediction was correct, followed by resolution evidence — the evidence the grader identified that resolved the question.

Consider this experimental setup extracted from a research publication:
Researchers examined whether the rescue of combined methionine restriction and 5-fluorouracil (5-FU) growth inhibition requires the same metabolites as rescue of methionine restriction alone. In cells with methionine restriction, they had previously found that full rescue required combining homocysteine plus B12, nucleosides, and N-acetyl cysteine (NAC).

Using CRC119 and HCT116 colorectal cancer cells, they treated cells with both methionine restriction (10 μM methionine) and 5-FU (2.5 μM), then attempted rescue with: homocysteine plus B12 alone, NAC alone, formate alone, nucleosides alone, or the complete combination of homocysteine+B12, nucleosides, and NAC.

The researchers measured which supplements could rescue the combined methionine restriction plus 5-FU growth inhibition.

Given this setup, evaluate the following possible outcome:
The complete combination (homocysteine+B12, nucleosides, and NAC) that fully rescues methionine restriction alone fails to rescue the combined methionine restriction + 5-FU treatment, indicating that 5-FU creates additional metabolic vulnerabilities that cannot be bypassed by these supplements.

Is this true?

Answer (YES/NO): NO